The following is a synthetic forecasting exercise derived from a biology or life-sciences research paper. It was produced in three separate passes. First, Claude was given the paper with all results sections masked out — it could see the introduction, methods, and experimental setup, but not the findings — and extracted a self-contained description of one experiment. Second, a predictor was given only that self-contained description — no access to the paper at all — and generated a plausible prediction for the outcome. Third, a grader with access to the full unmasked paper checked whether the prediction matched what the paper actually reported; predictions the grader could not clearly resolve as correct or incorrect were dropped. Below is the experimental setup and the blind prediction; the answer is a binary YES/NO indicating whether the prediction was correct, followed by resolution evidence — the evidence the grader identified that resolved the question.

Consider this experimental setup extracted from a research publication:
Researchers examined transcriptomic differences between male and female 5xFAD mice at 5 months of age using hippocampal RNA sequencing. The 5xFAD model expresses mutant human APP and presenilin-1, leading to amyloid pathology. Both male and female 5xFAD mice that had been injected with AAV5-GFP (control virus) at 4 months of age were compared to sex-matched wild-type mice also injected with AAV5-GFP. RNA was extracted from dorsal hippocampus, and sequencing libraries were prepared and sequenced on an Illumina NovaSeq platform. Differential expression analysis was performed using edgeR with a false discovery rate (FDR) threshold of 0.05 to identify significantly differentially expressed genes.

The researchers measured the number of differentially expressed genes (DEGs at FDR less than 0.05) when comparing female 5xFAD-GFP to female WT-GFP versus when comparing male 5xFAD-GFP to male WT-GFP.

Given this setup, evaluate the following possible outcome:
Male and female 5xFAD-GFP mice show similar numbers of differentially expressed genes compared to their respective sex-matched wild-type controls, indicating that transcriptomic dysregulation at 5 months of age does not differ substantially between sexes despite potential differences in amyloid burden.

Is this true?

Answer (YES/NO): NO